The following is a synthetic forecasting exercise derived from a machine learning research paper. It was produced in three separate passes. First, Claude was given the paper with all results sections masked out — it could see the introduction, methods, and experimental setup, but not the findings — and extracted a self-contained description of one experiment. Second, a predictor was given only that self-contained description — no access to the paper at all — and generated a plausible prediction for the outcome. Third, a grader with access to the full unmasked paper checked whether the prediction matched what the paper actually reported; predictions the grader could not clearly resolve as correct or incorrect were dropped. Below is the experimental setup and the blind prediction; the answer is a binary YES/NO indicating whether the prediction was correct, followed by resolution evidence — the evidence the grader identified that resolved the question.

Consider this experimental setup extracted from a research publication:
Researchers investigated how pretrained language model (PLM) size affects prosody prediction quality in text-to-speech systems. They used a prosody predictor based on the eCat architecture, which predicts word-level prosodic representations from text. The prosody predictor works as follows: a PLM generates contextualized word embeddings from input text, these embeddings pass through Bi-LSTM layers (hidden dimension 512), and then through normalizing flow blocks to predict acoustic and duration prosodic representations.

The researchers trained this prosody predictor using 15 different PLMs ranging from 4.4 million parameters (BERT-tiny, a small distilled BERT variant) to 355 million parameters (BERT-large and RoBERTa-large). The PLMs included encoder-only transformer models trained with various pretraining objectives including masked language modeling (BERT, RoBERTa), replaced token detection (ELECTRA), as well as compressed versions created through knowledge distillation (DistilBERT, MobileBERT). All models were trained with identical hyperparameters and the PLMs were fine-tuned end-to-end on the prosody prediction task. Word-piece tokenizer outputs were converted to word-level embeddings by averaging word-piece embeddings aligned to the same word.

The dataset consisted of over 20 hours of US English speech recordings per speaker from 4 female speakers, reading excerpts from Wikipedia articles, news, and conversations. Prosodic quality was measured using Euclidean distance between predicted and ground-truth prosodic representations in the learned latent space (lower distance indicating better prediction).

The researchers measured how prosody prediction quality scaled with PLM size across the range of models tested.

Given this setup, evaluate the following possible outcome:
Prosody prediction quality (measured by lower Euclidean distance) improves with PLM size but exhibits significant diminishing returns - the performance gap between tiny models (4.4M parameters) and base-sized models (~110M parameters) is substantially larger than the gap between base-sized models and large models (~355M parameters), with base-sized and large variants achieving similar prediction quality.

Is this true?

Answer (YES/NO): YES